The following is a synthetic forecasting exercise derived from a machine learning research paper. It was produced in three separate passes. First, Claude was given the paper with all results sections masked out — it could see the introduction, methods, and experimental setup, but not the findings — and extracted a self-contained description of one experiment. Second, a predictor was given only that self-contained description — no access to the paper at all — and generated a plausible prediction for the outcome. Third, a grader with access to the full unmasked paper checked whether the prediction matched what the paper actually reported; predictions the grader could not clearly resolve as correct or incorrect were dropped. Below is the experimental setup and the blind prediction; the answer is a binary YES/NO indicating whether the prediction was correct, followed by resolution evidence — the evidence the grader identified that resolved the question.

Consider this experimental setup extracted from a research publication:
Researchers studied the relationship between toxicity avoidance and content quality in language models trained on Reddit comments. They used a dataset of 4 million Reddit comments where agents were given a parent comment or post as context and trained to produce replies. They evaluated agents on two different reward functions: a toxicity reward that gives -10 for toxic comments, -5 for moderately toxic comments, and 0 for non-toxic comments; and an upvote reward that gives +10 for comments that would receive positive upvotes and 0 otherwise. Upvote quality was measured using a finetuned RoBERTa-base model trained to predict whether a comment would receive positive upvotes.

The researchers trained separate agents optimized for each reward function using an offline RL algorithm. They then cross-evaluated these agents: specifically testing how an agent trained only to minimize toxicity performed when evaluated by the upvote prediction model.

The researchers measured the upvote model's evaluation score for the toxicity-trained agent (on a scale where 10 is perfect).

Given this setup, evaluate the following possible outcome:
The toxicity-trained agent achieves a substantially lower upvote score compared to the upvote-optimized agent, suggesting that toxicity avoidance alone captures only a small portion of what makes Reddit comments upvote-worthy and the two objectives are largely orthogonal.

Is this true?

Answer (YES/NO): NO